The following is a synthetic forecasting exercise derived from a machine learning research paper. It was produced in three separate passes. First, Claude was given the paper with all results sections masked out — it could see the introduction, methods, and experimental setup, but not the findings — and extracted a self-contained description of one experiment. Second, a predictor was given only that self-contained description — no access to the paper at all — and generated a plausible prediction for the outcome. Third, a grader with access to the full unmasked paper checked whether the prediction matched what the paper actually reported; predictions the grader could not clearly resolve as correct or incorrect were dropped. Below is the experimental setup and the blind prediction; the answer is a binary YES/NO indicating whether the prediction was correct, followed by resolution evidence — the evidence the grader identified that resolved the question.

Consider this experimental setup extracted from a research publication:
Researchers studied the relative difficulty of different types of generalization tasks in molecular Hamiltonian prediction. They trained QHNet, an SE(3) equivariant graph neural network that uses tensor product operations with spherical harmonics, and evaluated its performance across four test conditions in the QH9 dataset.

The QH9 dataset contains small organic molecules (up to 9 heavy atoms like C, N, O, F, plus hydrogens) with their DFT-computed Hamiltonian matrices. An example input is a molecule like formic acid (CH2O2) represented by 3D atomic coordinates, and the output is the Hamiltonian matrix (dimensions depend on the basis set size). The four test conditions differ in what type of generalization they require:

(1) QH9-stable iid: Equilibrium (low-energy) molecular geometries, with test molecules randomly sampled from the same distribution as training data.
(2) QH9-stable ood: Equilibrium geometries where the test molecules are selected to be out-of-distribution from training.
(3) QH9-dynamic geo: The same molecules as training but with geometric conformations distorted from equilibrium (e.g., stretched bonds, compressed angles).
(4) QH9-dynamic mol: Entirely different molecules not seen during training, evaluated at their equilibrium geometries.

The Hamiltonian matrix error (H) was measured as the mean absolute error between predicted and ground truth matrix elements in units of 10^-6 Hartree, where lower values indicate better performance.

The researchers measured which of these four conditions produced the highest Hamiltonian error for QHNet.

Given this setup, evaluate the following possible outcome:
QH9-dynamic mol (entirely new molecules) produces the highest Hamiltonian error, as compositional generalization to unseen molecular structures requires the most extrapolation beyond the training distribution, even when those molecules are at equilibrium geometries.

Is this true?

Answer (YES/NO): YES